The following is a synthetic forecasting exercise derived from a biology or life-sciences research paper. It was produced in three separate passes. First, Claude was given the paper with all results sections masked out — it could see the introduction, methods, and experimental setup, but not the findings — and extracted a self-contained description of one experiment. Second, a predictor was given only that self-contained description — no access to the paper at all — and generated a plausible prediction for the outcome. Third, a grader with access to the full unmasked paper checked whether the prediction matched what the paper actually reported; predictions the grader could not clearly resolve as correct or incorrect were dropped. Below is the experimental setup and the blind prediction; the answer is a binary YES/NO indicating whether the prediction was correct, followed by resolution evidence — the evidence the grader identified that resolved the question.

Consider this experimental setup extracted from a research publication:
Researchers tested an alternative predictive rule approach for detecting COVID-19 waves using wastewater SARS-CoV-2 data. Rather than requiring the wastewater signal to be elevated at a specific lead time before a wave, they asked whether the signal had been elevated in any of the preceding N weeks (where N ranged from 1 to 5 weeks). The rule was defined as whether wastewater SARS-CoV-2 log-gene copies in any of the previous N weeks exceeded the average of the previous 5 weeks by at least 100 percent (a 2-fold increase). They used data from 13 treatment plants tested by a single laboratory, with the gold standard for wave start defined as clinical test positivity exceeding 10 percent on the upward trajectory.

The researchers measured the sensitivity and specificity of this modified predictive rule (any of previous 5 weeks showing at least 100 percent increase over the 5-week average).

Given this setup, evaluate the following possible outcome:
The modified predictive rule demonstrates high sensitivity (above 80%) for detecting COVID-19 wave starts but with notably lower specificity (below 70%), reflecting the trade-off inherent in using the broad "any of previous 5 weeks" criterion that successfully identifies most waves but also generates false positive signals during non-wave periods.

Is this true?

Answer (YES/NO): NO